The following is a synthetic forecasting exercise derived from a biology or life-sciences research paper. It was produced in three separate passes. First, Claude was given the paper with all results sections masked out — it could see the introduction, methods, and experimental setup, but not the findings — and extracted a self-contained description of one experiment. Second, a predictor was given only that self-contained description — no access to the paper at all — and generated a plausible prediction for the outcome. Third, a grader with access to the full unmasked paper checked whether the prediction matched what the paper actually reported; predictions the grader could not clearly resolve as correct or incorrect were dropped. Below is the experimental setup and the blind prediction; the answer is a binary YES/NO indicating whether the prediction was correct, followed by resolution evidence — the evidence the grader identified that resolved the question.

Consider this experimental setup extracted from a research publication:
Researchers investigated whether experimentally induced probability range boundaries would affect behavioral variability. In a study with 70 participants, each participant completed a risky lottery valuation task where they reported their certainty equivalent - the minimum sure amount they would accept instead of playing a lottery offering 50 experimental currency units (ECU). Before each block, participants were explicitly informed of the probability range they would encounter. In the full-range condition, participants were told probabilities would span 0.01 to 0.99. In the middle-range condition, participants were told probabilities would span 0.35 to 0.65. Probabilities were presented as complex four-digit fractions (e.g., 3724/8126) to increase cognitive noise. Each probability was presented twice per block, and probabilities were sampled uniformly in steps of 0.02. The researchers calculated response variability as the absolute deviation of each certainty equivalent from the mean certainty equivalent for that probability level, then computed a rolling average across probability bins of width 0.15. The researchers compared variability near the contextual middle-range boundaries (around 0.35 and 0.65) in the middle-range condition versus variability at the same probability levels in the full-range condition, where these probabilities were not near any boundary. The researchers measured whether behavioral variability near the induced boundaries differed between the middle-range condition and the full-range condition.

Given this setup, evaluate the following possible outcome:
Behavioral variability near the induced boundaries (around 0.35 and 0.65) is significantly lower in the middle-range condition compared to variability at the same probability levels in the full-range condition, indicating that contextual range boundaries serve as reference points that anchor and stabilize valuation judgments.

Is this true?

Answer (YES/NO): YES